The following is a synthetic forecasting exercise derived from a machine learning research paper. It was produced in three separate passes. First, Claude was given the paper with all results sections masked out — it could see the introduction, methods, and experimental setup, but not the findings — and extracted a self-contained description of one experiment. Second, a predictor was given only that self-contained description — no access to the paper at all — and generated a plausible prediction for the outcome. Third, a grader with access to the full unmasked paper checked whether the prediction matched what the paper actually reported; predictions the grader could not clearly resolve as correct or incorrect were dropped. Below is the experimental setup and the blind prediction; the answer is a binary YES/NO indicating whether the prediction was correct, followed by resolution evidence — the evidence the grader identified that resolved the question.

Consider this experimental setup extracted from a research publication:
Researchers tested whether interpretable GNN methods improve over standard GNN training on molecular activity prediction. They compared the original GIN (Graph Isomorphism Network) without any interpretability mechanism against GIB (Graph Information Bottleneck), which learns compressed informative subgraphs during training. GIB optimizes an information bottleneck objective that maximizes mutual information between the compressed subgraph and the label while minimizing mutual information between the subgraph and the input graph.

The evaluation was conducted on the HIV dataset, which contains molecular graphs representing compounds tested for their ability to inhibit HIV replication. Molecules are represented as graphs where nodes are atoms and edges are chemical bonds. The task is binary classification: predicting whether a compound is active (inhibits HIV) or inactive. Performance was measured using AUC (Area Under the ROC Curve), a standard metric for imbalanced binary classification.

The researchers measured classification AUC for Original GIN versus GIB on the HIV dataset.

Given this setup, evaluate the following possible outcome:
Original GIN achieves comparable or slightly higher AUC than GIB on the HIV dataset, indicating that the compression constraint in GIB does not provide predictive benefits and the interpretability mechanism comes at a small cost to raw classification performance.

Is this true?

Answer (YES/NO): NO